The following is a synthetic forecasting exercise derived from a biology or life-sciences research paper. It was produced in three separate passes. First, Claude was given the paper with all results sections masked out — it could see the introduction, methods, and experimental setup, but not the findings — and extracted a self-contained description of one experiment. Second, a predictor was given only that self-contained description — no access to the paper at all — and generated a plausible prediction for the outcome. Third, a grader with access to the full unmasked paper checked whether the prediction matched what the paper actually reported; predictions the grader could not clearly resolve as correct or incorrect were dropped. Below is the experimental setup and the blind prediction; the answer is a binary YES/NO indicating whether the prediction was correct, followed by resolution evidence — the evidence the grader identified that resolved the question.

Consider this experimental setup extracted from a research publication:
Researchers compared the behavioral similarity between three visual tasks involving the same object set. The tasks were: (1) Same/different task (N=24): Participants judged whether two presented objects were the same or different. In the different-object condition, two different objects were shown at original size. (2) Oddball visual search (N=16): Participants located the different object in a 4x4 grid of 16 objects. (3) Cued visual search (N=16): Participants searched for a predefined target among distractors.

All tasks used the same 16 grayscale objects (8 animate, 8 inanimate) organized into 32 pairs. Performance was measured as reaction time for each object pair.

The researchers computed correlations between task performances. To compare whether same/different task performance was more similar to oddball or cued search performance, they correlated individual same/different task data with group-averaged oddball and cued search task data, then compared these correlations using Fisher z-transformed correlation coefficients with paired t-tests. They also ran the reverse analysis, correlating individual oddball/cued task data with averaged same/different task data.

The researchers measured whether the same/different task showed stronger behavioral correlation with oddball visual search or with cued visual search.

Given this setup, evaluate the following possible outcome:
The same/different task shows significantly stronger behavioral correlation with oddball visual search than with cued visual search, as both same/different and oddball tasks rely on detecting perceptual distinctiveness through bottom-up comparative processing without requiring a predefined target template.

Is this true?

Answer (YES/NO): YES